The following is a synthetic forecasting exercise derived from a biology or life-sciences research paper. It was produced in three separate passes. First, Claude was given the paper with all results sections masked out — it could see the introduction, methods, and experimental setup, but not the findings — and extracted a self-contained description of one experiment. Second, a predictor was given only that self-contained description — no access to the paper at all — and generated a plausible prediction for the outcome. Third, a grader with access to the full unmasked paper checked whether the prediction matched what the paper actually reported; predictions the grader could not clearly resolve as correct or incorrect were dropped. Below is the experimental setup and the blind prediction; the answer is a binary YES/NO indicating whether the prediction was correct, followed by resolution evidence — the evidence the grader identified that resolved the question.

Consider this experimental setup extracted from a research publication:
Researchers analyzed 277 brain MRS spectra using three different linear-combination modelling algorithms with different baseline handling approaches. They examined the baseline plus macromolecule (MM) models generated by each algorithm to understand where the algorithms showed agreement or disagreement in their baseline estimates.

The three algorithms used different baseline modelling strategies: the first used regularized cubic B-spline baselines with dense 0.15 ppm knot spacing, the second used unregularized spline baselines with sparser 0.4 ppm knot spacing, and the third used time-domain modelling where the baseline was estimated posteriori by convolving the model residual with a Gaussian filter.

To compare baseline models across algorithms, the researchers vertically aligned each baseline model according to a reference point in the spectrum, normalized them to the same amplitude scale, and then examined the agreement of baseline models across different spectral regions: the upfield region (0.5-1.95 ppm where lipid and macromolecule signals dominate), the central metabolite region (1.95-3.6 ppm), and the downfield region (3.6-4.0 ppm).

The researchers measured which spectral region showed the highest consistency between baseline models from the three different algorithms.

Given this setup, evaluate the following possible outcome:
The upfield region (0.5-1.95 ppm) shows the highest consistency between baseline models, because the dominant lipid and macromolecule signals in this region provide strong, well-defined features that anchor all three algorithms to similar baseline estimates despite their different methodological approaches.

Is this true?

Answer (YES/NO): NO